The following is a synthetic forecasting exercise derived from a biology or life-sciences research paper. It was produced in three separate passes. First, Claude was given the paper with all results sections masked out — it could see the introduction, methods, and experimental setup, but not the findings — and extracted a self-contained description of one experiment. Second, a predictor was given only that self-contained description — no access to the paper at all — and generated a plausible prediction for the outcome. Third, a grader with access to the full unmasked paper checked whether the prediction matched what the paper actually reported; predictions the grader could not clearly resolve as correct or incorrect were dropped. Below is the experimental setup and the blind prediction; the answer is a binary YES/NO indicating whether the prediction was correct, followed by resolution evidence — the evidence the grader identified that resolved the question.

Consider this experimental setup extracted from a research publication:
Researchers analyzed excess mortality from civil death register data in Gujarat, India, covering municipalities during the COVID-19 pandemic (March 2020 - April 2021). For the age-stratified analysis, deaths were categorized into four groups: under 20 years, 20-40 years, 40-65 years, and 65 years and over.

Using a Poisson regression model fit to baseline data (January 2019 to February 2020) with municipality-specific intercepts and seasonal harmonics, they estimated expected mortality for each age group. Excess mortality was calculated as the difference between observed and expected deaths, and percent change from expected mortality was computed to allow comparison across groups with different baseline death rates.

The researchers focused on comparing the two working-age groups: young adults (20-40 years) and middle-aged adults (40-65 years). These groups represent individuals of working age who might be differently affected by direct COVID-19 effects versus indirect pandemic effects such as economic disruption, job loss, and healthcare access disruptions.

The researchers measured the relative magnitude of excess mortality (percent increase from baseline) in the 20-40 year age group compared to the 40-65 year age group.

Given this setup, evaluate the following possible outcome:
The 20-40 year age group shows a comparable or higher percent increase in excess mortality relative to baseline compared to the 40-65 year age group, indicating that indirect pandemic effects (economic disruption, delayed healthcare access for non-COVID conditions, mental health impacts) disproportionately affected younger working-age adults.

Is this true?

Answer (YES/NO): NO